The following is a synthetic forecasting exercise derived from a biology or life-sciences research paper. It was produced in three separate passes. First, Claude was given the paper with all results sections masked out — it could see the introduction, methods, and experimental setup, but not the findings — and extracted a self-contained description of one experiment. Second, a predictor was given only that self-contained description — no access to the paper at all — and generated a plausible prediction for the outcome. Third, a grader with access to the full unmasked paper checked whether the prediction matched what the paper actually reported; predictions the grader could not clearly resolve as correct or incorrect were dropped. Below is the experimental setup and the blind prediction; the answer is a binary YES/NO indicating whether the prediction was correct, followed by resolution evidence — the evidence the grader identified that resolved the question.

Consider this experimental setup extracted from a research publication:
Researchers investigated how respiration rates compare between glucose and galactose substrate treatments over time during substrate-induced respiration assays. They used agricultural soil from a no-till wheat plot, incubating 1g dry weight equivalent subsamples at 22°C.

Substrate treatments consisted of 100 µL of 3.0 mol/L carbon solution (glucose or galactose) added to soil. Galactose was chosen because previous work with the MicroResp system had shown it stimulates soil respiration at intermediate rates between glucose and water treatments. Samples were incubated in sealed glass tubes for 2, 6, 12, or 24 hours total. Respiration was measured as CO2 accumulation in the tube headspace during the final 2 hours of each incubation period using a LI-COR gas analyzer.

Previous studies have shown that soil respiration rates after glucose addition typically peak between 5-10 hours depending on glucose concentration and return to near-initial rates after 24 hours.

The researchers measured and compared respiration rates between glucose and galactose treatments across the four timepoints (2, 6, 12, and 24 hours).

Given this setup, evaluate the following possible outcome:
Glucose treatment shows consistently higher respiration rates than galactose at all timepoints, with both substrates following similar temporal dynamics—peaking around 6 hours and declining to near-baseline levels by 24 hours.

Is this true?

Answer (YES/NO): NO